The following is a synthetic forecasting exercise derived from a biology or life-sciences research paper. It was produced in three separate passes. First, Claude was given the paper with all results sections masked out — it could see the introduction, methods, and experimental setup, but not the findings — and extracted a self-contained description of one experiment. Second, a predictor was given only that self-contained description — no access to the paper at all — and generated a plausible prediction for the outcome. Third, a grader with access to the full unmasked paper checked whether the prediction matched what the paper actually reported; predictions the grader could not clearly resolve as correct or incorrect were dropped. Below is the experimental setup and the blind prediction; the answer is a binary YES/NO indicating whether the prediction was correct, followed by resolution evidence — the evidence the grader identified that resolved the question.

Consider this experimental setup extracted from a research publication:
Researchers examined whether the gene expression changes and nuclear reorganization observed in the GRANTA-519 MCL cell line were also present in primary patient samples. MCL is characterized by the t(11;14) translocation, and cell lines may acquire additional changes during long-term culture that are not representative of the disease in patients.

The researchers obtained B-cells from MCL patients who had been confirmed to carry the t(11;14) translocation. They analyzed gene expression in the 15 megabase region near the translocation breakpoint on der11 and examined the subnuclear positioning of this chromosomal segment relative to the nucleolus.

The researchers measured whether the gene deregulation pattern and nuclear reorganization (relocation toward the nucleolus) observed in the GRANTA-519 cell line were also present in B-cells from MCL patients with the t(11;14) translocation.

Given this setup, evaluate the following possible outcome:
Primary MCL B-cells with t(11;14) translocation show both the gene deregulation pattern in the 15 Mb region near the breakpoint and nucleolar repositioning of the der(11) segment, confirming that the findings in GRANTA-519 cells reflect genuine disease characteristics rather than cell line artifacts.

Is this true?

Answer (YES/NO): YES